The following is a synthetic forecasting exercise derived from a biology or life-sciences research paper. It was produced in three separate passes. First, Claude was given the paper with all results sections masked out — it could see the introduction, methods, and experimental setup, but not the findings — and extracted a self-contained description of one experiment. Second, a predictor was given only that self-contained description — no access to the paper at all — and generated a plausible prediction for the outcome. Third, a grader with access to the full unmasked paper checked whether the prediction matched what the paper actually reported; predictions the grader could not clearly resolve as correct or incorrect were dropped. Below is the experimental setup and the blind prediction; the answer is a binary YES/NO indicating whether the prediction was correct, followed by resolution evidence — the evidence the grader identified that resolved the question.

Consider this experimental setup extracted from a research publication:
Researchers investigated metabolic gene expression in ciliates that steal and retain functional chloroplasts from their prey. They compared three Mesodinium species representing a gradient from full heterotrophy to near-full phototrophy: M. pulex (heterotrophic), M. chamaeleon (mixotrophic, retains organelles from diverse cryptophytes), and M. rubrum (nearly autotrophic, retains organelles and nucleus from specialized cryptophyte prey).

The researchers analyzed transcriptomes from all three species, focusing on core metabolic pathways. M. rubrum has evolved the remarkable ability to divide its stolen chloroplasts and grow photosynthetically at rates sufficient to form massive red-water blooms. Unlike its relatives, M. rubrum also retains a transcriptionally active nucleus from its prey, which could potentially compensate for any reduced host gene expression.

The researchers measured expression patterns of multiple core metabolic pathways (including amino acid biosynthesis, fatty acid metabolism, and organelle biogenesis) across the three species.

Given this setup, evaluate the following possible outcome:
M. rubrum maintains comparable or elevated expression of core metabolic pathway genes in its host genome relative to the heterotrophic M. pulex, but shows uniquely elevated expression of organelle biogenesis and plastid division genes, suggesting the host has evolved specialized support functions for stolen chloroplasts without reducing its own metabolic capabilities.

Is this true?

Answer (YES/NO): NO